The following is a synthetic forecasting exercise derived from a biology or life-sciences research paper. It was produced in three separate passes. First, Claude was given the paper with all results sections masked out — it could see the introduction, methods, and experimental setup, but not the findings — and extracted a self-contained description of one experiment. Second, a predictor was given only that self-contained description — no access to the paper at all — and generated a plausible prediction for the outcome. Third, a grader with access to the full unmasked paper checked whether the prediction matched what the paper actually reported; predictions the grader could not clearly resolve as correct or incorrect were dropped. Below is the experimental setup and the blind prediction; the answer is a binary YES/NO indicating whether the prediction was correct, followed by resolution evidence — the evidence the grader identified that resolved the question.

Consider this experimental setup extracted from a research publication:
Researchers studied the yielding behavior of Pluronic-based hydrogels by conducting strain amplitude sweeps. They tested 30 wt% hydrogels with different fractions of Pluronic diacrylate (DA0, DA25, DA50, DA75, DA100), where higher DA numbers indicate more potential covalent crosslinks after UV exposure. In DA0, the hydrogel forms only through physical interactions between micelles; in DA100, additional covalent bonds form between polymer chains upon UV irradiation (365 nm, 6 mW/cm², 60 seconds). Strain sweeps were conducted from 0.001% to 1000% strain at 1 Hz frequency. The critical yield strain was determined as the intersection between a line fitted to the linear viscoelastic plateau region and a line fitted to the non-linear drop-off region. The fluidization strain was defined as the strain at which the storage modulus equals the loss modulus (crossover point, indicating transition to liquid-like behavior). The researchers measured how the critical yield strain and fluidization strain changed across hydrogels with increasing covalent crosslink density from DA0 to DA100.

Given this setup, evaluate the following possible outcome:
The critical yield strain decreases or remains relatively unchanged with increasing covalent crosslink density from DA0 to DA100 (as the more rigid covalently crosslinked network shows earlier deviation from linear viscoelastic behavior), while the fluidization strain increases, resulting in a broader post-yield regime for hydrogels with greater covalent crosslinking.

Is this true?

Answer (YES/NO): NO